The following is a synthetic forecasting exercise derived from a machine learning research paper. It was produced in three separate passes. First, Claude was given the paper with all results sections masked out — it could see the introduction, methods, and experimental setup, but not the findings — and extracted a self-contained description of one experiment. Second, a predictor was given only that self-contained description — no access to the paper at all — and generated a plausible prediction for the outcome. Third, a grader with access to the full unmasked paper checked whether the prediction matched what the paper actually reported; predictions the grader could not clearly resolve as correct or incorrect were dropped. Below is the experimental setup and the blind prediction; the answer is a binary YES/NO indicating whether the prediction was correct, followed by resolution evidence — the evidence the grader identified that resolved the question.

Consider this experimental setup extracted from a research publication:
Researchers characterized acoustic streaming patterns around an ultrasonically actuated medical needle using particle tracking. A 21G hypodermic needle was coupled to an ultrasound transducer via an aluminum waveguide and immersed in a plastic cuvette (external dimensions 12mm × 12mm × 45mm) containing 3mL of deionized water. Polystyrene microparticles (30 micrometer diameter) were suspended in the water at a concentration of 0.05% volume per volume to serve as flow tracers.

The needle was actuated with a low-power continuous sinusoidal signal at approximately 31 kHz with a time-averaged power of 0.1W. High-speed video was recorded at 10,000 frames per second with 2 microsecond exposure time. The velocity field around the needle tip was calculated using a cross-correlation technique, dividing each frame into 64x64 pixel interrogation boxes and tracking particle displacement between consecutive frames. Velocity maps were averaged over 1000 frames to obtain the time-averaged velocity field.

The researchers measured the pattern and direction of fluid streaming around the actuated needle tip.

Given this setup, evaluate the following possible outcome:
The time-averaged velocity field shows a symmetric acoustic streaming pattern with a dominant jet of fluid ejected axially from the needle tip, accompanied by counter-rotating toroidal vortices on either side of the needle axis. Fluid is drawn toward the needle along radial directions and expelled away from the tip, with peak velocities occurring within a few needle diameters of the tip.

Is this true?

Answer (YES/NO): NO